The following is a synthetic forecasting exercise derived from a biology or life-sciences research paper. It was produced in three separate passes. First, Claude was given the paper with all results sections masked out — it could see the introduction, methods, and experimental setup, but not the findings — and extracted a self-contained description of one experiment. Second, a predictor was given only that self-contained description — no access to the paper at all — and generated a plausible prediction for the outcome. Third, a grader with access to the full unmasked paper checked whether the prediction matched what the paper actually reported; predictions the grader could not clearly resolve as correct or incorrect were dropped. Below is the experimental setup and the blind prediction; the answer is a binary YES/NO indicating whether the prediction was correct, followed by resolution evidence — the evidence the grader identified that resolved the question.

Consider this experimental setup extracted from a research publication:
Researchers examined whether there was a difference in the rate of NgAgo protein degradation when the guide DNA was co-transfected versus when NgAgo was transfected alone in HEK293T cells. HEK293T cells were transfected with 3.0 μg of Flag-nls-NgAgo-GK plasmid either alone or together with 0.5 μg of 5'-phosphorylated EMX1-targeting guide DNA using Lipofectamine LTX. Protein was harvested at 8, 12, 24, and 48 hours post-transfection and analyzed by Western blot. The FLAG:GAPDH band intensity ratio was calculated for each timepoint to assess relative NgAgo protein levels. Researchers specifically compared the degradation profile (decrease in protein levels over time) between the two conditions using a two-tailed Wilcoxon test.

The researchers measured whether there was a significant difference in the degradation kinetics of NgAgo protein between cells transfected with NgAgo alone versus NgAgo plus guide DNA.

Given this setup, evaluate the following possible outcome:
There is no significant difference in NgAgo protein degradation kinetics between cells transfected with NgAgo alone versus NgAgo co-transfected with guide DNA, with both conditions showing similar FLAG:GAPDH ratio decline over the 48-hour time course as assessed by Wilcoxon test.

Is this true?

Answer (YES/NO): NO